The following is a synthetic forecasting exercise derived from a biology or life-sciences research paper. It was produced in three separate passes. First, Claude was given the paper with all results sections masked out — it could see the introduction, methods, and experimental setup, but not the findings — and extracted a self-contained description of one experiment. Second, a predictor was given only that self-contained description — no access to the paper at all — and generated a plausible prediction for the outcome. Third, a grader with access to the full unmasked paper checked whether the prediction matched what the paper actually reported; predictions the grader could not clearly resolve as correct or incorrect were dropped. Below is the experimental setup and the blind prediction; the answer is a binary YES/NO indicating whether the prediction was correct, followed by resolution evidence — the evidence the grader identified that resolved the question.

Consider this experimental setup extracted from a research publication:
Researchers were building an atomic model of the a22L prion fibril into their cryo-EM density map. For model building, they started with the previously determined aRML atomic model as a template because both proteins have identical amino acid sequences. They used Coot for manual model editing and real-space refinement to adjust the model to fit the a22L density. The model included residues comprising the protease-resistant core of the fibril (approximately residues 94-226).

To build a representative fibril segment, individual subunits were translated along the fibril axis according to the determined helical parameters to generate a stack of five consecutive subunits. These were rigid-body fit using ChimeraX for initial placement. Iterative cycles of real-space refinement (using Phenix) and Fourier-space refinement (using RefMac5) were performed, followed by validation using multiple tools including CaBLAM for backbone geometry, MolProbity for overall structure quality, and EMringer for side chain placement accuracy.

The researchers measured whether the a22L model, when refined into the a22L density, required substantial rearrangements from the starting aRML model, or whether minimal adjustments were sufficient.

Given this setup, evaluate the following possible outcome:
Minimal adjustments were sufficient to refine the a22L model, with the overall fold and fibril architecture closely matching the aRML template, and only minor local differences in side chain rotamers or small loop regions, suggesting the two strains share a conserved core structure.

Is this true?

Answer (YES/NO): NO